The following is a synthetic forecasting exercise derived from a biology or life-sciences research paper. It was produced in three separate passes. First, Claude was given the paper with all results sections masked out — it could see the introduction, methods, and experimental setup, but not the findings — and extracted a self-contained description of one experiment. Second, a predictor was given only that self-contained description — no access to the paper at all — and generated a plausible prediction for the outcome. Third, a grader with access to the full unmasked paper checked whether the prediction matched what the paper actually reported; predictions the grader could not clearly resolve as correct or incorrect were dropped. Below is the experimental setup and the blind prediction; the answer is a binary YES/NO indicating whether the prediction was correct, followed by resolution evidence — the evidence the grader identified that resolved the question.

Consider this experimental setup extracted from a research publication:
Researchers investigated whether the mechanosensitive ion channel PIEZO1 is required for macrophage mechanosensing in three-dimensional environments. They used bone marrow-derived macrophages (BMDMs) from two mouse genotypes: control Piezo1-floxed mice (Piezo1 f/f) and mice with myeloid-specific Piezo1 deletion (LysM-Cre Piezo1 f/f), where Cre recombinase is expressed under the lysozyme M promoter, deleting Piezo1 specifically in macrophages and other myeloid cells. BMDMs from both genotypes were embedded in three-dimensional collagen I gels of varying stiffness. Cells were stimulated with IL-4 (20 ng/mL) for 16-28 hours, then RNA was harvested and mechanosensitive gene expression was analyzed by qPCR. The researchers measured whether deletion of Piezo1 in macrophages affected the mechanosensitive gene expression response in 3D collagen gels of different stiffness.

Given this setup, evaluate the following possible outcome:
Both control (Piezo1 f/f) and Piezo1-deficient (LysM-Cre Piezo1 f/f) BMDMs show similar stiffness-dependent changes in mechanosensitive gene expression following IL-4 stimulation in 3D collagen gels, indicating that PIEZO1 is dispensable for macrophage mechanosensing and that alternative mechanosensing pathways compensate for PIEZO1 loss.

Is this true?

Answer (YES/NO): YES